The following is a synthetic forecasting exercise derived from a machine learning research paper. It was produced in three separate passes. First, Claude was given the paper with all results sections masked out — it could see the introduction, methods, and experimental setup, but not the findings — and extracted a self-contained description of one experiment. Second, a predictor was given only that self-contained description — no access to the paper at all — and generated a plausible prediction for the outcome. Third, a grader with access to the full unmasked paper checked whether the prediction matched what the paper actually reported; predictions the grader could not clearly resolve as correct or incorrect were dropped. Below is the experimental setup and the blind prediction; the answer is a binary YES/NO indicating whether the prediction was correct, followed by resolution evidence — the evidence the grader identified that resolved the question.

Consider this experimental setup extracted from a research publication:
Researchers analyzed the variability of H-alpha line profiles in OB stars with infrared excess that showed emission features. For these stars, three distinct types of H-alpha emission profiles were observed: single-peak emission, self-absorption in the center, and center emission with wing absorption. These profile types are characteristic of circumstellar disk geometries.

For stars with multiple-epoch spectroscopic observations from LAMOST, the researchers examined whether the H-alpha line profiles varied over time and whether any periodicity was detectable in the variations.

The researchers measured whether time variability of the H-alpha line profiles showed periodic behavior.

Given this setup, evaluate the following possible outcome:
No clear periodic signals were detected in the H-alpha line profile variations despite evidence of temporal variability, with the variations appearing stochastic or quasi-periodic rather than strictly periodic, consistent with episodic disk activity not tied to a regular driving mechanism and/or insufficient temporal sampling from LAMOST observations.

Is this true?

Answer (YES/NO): YES